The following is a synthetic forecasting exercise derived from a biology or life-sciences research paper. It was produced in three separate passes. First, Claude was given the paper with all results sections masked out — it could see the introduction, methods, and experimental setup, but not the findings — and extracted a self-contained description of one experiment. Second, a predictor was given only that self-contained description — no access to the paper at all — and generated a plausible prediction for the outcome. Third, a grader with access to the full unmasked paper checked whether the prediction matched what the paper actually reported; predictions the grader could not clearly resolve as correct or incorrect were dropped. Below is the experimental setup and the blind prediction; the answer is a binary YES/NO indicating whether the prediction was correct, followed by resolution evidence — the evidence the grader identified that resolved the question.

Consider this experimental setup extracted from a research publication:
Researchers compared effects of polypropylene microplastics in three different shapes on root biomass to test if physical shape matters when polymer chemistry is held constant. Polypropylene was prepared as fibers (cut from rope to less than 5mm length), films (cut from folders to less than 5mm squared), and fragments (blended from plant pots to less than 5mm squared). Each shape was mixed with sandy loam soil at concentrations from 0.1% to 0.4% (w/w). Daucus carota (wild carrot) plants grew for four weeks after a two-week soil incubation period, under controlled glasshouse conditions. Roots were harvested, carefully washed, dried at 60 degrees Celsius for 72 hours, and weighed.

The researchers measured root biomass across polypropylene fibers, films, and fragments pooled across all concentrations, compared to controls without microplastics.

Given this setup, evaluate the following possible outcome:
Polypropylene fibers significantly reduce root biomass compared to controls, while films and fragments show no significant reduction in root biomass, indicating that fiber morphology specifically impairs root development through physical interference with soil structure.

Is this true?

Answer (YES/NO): NO